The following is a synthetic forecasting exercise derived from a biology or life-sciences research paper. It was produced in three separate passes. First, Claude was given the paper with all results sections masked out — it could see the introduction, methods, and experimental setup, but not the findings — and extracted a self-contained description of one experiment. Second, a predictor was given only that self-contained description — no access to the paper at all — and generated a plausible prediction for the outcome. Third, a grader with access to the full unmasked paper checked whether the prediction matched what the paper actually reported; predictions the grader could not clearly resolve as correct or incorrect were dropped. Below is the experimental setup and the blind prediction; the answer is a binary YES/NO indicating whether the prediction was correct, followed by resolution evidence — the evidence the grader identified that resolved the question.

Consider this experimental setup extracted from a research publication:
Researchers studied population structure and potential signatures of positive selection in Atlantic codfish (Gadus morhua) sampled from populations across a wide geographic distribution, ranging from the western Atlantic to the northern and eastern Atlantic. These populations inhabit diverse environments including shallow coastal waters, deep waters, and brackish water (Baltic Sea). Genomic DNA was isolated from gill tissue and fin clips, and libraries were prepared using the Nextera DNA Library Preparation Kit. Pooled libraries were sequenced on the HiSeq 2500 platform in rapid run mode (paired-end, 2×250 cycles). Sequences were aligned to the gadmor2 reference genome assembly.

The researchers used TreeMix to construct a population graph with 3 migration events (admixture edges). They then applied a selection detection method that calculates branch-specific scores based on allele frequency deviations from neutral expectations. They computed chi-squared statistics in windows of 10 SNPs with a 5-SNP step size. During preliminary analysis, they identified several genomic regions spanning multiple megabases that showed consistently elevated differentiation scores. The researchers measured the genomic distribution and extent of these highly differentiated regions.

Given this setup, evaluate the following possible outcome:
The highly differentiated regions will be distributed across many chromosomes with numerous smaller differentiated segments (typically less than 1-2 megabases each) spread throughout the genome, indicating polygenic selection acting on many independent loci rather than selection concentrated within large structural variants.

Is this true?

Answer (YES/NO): NO